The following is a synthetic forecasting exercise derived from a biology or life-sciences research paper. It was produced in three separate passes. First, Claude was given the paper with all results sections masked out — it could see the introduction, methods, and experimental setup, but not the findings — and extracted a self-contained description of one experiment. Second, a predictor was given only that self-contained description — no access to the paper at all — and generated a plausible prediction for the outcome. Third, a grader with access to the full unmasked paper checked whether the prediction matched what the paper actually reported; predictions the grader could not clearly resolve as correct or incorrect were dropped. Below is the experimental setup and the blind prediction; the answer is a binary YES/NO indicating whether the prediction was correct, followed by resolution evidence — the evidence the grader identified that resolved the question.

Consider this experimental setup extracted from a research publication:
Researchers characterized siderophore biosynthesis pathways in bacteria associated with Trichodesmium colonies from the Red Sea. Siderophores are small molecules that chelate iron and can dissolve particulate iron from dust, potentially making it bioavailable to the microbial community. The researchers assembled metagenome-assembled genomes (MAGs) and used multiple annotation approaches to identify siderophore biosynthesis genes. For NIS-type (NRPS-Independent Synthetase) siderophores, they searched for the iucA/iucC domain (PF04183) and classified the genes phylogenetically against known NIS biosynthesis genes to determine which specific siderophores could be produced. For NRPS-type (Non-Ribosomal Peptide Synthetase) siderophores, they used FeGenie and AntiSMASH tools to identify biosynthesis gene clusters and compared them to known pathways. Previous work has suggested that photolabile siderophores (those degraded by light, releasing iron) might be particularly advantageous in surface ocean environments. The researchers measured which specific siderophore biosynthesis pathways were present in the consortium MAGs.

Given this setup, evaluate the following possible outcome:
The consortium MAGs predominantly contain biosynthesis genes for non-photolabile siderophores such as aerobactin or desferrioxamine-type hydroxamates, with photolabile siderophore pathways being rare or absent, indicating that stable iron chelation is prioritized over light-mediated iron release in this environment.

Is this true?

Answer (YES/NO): NO